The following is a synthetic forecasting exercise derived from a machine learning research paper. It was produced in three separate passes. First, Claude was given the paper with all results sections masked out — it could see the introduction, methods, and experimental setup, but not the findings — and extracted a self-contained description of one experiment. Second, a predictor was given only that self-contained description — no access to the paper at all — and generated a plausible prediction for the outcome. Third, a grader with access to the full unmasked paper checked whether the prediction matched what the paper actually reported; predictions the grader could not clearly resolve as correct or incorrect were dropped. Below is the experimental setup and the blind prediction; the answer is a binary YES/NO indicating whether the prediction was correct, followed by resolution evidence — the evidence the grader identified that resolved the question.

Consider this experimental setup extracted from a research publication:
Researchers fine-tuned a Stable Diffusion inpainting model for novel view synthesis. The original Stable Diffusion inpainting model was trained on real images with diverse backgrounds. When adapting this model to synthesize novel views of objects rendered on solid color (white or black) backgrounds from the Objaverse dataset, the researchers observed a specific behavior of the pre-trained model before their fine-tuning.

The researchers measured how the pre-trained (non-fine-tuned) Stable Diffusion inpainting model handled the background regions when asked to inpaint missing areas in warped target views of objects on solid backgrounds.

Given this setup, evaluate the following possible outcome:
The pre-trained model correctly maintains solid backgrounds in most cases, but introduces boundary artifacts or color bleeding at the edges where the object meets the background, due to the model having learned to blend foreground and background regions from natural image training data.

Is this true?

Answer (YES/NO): NO